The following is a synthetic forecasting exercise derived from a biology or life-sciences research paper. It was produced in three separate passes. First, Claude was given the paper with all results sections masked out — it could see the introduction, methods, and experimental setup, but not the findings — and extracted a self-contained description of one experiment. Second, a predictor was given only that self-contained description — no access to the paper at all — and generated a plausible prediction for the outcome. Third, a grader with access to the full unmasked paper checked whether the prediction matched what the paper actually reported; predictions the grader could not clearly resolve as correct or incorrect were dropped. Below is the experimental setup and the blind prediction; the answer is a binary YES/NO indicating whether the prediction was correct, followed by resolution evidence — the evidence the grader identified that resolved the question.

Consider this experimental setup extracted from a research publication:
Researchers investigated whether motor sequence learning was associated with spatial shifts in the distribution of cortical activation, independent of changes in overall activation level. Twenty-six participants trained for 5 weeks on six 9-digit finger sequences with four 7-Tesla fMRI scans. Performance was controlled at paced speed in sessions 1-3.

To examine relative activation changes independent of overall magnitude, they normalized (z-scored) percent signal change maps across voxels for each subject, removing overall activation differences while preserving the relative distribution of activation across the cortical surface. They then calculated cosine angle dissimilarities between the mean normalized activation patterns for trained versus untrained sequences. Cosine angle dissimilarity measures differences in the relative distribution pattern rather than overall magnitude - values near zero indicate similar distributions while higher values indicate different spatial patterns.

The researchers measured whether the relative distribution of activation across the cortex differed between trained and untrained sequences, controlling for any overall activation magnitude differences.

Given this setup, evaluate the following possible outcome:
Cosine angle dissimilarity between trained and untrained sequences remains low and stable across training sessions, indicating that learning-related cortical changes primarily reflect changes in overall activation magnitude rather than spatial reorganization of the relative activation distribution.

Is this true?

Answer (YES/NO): NO